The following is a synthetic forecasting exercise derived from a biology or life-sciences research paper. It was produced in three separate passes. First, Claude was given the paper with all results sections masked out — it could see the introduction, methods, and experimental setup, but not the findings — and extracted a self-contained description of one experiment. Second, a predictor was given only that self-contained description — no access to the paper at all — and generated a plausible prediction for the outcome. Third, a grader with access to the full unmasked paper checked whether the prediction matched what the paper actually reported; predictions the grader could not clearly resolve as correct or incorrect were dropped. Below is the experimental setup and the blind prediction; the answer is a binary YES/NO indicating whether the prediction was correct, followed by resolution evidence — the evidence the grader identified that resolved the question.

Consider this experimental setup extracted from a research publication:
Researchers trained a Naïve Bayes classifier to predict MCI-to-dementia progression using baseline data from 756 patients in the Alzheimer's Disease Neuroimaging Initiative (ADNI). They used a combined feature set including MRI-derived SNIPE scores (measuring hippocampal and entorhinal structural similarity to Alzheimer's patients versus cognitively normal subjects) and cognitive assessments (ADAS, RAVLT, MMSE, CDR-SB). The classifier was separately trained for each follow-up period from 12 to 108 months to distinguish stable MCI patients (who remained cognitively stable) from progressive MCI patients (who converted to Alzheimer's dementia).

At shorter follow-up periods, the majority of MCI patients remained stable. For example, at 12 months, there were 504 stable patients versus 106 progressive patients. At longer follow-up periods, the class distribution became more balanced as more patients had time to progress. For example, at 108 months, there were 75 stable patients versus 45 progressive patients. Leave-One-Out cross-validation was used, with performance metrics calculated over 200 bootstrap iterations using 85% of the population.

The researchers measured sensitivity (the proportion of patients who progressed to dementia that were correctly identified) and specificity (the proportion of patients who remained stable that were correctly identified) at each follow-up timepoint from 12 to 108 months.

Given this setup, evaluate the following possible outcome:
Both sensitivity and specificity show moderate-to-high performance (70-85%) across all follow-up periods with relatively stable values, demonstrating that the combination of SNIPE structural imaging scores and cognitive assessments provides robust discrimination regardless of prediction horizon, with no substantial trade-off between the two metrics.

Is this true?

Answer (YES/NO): NO